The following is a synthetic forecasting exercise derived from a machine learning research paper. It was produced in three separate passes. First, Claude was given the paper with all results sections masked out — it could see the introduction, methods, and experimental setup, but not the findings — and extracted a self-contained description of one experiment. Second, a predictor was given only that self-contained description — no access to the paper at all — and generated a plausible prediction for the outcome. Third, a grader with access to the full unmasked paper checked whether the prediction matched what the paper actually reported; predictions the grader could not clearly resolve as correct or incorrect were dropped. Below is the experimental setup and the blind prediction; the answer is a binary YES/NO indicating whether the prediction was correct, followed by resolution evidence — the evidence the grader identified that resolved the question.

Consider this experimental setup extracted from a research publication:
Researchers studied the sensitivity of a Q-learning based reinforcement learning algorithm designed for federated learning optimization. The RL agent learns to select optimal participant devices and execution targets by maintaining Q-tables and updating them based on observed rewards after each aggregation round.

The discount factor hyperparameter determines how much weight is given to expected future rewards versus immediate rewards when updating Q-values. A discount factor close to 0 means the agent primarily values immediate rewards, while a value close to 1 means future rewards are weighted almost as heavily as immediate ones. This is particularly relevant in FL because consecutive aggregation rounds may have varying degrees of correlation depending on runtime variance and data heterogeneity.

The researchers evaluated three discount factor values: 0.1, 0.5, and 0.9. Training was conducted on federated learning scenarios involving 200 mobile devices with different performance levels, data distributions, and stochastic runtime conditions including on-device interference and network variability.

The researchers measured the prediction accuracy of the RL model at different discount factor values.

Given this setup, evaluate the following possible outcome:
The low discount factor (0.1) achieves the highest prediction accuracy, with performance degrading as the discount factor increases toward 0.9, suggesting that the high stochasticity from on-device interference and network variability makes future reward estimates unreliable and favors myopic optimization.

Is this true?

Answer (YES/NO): YES